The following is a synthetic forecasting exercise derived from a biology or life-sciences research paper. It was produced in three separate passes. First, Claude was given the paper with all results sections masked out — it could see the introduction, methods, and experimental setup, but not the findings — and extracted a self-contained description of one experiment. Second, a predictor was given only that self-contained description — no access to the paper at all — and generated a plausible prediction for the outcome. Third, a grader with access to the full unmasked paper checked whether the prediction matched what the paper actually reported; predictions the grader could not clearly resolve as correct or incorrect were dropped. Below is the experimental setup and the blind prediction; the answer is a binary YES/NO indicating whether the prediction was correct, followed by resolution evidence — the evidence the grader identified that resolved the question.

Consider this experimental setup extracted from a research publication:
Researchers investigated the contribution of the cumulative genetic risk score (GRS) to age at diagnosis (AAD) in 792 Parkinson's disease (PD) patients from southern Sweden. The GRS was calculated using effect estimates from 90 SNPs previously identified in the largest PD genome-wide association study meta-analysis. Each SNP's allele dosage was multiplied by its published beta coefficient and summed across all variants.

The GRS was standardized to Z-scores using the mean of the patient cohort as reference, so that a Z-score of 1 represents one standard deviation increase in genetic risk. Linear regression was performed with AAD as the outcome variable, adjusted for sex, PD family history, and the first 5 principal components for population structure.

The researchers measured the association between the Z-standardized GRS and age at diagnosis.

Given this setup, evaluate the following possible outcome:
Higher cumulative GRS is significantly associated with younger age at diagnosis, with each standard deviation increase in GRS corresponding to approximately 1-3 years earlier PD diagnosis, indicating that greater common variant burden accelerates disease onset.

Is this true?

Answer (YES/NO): YES